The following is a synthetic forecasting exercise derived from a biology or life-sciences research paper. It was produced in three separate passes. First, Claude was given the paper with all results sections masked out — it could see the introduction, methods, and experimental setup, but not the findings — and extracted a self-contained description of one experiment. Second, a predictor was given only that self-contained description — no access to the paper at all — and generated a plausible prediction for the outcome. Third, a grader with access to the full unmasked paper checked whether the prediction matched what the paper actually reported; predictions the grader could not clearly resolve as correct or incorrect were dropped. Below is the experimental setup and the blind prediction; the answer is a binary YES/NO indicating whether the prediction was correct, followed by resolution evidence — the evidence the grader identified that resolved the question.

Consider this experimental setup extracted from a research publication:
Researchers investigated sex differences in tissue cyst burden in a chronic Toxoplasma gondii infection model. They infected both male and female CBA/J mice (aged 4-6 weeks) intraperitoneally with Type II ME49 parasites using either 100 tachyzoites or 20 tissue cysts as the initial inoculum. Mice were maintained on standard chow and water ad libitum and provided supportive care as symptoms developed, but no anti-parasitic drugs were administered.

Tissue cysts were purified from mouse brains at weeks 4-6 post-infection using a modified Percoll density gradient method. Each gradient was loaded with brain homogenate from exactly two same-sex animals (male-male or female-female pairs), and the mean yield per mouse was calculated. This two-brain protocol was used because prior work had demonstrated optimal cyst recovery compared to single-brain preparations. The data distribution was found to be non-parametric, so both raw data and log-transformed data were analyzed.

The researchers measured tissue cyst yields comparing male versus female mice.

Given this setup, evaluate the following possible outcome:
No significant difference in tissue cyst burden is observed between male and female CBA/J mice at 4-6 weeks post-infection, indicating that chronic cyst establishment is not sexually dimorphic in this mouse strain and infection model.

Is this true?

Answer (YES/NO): YES